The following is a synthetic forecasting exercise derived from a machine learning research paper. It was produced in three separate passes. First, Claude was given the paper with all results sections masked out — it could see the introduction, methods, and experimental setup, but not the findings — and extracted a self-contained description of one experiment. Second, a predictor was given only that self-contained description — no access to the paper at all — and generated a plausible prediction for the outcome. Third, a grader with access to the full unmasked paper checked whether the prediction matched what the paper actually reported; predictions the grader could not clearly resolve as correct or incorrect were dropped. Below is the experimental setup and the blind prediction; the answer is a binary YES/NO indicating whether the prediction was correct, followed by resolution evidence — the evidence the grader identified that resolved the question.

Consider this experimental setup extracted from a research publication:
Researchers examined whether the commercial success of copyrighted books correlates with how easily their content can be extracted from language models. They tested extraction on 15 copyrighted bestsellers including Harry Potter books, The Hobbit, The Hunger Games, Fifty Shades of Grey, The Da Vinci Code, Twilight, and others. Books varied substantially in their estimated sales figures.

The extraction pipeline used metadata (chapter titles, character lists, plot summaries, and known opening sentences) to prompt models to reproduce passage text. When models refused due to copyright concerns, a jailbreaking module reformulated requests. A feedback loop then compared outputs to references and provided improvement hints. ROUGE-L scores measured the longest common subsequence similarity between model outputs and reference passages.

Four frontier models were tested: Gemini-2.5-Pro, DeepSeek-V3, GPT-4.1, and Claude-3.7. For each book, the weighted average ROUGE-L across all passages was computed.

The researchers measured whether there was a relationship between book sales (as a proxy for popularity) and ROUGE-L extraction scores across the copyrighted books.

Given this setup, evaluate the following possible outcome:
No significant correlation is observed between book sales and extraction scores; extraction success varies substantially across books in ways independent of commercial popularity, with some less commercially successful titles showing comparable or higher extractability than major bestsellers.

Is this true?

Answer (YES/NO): NO